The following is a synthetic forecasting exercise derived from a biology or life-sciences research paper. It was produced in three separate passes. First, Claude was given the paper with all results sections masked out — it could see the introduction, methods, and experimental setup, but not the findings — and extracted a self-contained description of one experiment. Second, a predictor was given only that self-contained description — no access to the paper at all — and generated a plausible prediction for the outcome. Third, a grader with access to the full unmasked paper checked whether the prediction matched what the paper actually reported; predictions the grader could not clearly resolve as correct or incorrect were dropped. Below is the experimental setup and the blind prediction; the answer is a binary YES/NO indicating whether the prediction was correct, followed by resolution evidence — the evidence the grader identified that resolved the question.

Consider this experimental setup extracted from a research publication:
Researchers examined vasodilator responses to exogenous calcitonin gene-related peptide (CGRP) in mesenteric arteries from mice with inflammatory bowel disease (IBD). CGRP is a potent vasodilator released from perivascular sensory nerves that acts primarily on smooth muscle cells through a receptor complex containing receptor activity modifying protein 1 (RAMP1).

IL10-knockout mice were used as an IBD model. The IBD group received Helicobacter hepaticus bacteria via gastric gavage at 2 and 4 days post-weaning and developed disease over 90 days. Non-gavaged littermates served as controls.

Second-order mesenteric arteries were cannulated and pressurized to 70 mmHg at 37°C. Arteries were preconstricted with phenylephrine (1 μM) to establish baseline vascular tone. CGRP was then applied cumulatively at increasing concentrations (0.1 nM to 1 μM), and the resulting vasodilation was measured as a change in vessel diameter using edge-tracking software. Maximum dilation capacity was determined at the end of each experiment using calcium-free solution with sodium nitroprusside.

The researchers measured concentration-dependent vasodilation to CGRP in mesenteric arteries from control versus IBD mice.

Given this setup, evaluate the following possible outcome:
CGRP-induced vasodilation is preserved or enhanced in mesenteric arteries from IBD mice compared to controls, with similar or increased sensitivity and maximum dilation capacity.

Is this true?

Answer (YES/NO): NO